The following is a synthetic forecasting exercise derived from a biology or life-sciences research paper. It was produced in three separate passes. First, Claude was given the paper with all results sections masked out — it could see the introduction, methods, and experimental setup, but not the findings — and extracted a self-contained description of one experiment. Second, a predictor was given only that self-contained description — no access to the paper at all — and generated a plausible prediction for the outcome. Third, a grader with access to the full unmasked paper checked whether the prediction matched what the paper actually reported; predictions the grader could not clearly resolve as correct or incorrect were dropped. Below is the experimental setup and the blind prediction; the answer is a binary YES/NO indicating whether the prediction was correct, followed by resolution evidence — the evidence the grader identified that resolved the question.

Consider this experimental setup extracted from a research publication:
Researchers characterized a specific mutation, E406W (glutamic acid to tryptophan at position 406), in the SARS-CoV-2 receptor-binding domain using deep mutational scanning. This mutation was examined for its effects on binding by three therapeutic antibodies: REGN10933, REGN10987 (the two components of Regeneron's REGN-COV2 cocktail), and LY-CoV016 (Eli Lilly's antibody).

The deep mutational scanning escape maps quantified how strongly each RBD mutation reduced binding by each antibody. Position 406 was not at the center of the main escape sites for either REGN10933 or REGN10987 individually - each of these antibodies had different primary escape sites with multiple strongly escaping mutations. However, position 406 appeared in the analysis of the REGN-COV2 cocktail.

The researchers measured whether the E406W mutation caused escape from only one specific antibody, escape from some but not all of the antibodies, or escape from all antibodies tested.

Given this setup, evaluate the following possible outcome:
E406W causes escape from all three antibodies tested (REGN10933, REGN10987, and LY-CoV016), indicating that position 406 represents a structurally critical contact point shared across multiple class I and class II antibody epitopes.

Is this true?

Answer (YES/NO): NO